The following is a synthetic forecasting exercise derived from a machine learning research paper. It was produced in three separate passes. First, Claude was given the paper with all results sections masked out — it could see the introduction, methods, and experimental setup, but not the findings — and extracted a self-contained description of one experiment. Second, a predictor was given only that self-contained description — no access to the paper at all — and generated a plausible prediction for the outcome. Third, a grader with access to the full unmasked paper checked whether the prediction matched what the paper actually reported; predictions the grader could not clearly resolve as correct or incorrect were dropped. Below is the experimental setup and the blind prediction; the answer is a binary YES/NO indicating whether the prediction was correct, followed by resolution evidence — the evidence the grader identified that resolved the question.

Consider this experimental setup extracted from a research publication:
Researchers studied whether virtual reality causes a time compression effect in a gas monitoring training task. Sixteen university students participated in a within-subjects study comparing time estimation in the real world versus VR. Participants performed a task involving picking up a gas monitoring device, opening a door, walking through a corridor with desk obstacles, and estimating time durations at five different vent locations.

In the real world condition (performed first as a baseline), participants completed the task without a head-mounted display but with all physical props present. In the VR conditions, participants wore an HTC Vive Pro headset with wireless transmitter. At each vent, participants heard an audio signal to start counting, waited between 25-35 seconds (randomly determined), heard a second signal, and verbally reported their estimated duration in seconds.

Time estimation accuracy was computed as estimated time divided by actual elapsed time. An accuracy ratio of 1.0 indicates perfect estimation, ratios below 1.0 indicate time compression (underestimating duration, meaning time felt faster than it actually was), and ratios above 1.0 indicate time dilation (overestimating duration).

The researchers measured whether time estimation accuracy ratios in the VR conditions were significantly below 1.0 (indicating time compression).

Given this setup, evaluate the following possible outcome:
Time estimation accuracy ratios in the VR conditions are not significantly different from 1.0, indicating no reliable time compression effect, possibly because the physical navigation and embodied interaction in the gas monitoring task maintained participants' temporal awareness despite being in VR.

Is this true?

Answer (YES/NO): NO